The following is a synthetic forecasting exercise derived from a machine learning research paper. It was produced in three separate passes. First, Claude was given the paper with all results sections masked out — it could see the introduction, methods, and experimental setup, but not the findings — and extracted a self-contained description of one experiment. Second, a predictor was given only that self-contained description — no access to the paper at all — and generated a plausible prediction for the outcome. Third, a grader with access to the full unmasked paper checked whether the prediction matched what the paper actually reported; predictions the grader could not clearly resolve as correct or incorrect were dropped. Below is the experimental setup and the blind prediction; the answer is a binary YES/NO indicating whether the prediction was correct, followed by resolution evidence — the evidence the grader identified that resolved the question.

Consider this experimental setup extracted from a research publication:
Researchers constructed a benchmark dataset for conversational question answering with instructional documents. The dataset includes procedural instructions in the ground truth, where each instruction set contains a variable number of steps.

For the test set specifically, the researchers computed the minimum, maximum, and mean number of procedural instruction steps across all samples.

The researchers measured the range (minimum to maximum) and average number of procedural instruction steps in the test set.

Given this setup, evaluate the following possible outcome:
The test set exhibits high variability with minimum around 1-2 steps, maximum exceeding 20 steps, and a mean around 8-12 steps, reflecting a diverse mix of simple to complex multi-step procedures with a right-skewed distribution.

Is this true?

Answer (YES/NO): NO